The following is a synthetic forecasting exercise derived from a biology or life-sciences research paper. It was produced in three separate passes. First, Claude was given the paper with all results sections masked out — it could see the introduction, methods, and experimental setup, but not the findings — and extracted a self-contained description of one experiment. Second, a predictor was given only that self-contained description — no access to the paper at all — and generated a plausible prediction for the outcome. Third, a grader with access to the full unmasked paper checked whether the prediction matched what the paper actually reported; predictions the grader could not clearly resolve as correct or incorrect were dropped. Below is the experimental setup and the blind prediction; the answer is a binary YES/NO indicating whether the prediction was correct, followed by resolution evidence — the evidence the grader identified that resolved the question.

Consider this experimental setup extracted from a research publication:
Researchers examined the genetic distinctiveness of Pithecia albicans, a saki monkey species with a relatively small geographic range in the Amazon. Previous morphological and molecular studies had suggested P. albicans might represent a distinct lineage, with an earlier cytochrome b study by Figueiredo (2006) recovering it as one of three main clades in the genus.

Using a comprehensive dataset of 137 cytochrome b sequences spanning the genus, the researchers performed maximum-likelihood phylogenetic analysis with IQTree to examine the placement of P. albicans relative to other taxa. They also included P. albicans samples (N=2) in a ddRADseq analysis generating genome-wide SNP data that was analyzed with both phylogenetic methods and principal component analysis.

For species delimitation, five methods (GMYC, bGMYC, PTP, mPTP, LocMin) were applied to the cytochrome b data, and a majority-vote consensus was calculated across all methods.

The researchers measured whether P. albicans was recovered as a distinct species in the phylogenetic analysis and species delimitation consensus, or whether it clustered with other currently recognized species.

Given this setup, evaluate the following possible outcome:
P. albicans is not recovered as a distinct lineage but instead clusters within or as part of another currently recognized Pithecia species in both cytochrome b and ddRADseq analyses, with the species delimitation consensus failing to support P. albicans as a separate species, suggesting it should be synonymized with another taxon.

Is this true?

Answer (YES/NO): NO